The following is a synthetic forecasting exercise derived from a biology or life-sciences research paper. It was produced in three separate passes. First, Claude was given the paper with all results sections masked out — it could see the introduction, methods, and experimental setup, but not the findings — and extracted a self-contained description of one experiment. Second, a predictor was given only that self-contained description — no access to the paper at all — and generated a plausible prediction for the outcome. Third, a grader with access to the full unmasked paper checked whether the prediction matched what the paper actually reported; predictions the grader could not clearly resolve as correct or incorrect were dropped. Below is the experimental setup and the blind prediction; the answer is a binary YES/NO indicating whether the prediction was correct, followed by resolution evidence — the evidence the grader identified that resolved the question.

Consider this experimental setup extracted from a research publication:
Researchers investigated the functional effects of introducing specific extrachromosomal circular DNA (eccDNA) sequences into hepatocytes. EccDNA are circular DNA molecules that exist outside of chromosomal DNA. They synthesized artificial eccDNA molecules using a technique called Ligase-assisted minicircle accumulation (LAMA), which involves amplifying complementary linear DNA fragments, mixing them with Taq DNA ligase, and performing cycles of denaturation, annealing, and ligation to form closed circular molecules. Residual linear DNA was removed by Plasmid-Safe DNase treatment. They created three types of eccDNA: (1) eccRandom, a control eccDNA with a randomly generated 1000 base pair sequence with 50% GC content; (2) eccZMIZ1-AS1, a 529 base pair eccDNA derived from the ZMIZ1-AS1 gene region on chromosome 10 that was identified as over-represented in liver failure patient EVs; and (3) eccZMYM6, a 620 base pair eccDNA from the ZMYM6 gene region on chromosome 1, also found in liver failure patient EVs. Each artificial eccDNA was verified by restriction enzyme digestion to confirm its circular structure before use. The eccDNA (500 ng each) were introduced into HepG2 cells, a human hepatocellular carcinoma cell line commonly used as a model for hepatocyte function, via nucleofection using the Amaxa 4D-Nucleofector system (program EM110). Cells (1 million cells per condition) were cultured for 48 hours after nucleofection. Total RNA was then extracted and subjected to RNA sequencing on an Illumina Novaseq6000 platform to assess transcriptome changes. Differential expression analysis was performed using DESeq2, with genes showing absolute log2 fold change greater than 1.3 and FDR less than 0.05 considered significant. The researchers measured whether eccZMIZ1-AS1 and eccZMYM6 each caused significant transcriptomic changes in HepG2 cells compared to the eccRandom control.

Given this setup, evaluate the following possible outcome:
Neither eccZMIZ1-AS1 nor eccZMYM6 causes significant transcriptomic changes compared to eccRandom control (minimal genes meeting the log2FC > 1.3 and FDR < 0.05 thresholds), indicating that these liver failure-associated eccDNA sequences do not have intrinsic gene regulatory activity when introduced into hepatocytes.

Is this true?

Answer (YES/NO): NO